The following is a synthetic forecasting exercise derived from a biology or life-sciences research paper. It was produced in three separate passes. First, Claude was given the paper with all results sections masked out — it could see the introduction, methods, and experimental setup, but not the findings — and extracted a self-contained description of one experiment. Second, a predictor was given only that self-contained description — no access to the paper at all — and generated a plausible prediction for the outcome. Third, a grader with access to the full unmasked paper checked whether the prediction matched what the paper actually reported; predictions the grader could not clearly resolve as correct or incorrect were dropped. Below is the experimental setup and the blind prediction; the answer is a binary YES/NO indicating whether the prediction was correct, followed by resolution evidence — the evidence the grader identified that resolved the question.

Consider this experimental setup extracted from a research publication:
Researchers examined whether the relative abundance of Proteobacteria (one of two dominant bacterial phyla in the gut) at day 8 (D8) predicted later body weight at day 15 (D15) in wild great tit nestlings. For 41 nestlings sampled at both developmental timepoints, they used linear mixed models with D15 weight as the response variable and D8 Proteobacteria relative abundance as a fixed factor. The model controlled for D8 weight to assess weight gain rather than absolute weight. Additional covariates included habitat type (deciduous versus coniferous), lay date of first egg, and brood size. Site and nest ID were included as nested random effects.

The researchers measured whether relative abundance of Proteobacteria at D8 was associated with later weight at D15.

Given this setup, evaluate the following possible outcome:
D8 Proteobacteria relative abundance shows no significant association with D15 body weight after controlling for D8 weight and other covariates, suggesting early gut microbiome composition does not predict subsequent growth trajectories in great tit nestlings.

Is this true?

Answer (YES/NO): YES